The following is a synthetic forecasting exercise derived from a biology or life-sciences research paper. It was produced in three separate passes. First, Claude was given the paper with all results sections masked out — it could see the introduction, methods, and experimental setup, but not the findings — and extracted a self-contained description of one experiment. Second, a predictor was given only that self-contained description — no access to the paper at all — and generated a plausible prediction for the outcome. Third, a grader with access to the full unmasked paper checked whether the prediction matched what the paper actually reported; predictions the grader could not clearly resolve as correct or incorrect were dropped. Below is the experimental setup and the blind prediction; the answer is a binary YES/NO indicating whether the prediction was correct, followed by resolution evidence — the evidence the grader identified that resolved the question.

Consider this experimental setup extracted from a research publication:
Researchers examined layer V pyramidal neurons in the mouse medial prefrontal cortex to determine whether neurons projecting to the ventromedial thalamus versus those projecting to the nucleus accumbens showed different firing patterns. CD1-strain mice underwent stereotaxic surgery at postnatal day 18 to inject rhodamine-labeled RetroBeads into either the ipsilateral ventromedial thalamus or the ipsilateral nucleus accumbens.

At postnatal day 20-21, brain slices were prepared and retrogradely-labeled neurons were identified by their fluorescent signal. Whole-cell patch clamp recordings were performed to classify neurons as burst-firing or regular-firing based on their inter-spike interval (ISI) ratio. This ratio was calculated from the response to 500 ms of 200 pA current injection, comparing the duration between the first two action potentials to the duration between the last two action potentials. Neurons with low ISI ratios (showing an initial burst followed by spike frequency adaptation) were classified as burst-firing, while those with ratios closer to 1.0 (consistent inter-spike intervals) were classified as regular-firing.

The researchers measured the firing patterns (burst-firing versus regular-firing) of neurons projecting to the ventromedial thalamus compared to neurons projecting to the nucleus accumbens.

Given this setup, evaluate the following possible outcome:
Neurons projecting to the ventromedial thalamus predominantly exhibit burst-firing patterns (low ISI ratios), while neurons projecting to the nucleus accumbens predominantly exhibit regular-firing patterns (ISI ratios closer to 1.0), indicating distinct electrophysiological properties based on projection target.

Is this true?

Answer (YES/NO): NO